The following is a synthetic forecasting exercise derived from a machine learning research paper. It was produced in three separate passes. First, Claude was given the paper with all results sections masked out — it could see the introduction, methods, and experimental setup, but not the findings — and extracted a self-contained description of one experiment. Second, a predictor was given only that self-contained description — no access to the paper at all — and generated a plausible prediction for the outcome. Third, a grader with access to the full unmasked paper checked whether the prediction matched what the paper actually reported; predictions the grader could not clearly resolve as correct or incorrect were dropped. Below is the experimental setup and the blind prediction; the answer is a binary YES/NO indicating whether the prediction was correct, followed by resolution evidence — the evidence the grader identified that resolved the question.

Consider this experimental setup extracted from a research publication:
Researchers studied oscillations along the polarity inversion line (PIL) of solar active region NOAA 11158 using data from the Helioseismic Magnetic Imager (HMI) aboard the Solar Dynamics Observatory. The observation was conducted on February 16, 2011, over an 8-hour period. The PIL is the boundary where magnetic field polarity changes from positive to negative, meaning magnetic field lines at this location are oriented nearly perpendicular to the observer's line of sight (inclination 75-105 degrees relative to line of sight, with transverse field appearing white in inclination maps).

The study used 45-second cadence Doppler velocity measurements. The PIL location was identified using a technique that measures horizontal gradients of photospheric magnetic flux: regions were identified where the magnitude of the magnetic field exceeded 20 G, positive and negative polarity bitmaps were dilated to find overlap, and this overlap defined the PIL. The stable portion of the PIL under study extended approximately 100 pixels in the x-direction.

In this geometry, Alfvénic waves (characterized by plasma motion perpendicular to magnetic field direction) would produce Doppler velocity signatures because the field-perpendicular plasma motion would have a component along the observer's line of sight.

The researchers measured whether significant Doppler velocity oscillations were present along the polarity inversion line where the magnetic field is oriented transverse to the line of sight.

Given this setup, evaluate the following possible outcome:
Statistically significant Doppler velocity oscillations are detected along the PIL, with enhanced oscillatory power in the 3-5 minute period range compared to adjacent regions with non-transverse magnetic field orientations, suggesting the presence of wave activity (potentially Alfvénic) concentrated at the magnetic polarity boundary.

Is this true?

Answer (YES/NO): NO